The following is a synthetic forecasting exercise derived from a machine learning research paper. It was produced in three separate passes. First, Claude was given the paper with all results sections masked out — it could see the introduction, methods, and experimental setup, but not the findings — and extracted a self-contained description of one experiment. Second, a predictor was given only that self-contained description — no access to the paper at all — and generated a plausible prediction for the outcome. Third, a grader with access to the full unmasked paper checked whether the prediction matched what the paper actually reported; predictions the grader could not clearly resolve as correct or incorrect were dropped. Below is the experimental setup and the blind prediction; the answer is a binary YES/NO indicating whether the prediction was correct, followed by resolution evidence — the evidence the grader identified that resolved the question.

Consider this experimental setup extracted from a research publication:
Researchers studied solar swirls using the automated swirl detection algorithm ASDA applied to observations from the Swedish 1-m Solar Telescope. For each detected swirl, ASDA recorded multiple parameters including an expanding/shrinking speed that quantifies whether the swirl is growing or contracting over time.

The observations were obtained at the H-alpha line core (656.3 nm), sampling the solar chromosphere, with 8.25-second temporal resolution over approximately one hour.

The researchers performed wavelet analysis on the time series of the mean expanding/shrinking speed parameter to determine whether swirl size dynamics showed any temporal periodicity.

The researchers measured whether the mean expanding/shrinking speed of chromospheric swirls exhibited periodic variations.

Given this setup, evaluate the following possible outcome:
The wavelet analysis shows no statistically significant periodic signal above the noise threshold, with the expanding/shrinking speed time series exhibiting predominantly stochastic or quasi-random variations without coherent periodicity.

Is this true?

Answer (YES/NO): NO